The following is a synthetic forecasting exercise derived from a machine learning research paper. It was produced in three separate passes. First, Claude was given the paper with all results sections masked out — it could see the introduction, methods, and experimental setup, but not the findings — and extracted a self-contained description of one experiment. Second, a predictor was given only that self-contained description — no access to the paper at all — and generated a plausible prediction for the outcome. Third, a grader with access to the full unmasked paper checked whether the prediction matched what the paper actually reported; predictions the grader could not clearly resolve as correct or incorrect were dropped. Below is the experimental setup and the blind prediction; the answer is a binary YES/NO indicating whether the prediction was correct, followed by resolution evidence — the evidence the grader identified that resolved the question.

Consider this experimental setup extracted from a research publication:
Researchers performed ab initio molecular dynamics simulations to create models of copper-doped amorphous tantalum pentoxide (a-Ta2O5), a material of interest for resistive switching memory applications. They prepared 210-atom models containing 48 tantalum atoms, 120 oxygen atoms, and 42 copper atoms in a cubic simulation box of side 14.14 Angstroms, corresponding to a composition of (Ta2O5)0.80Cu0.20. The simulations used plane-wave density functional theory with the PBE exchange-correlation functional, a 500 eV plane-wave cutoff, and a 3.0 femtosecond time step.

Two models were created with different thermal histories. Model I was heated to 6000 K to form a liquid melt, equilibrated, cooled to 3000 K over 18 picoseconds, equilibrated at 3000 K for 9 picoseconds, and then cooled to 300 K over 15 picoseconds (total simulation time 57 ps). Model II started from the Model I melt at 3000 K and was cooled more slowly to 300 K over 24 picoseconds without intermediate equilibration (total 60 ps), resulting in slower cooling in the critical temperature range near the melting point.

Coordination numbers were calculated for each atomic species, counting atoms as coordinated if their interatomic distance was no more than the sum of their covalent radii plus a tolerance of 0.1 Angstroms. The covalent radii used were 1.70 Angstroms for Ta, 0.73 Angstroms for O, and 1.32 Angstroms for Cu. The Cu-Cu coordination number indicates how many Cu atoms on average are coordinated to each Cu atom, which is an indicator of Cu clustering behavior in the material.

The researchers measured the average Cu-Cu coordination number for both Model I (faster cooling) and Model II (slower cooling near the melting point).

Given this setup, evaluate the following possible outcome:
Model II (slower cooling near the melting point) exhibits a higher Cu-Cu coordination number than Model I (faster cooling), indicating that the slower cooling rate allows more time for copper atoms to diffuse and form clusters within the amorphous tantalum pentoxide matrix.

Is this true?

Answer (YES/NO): YES